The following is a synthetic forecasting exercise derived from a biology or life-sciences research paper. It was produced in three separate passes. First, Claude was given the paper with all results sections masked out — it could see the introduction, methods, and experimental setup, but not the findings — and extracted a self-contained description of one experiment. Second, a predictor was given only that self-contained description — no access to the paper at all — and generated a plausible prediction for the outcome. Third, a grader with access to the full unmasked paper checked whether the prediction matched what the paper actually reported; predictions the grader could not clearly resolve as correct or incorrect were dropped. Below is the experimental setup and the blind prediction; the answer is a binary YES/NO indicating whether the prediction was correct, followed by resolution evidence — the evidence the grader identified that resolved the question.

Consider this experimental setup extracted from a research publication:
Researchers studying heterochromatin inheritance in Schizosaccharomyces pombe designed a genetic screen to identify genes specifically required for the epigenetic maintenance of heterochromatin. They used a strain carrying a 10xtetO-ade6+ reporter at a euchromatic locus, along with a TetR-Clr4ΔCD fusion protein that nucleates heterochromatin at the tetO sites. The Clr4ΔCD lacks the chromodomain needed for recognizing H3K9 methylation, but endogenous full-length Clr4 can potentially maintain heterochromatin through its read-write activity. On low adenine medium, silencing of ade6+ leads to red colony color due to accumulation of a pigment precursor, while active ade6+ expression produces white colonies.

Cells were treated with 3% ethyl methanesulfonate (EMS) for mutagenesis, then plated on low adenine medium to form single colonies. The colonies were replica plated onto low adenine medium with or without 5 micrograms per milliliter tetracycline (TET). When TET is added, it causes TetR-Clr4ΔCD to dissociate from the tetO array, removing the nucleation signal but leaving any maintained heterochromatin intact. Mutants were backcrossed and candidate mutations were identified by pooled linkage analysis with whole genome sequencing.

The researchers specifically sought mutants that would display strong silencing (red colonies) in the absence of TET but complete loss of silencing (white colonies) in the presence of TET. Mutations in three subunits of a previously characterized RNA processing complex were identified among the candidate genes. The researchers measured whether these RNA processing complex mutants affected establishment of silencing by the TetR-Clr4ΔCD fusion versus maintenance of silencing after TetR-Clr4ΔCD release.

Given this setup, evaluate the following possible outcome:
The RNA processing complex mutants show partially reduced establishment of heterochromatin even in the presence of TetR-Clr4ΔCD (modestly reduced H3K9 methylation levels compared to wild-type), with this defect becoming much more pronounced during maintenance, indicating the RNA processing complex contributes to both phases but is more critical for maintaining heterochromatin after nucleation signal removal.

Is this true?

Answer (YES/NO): NO